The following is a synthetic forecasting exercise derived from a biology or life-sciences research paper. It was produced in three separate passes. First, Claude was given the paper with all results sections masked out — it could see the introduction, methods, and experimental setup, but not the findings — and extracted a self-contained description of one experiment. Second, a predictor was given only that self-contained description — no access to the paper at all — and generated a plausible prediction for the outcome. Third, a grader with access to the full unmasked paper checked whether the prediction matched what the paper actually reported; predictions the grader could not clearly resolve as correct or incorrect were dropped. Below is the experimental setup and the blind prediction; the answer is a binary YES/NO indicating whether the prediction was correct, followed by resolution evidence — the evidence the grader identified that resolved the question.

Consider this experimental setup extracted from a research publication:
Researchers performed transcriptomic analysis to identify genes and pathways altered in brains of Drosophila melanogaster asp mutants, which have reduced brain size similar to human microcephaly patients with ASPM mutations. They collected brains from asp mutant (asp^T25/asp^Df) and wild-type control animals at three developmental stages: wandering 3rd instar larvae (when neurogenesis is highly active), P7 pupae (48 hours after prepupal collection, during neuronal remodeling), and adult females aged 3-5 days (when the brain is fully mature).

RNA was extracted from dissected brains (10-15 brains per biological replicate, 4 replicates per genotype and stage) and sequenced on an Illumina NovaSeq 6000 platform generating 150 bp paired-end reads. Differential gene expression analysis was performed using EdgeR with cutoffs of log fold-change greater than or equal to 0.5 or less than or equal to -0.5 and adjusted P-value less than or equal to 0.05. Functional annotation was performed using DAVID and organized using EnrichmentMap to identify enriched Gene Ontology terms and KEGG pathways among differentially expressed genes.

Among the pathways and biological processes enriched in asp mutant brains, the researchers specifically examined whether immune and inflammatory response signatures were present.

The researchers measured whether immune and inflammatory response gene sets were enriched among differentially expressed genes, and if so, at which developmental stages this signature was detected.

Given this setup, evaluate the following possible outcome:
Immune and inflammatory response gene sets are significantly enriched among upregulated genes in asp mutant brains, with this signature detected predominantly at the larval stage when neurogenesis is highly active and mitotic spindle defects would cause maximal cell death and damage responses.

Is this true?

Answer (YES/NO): NO